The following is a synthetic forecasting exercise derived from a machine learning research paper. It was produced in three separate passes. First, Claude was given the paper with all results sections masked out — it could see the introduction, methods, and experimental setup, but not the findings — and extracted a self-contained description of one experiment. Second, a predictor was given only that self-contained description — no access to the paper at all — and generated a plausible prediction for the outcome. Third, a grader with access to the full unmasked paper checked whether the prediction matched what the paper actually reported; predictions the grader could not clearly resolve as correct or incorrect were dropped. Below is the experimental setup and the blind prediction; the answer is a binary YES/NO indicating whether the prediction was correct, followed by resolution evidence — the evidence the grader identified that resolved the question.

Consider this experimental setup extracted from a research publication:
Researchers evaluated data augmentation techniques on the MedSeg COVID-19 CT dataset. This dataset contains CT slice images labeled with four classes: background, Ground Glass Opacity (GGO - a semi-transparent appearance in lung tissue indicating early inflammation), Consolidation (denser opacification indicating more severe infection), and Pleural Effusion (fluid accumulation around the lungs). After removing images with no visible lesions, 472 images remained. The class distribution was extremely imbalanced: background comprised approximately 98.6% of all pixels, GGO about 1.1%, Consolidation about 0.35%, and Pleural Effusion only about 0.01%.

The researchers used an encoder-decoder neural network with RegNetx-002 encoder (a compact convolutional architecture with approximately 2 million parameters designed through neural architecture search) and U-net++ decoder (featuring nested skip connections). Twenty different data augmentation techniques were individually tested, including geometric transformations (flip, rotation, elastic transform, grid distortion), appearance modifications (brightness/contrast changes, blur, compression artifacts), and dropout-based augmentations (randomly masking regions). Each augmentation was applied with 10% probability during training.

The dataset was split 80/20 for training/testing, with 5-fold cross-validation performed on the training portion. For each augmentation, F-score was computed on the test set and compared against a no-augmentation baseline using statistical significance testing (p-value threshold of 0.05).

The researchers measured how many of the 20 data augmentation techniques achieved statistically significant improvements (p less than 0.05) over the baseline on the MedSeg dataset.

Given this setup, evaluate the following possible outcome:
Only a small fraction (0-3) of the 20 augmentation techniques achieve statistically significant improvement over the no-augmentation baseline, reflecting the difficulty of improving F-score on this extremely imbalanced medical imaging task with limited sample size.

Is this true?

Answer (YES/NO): NO